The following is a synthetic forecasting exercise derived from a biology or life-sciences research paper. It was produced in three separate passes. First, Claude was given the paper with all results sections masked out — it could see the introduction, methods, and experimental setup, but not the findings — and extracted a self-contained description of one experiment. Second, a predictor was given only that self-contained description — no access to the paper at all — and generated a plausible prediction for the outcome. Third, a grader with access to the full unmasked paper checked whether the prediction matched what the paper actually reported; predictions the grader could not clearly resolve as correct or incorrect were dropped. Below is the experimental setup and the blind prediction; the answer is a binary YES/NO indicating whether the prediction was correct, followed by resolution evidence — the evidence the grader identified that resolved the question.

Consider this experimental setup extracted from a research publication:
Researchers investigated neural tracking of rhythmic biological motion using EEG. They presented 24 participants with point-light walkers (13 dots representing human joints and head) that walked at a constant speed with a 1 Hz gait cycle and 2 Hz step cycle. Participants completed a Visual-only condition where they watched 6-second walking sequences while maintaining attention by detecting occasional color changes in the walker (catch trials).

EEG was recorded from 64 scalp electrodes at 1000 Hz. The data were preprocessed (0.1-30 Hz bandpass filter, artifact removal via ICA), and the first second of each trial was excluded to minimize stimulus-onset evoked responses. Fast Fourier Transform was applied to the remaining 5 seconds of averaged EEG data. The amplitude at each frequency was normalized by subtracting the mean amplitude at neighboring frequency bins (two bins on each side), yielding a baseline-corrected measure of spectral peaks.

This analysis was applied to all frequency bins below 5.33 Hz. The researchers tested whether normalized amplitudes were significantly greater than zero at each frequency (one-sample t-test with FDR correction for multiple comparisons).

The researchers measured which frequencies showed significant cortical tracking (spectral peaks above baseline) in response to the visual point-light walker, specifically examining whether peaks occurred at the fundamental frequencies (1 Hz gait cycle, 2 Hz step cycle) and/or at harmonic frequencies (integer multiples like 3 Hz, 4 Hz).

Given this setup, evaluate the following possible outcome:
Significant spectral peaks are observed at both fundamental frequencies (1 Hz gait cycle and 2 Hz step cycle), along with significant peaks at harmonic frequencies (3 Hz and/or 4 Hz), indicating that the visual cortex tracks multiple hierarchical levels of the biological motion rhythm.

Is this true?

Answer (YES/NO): NO